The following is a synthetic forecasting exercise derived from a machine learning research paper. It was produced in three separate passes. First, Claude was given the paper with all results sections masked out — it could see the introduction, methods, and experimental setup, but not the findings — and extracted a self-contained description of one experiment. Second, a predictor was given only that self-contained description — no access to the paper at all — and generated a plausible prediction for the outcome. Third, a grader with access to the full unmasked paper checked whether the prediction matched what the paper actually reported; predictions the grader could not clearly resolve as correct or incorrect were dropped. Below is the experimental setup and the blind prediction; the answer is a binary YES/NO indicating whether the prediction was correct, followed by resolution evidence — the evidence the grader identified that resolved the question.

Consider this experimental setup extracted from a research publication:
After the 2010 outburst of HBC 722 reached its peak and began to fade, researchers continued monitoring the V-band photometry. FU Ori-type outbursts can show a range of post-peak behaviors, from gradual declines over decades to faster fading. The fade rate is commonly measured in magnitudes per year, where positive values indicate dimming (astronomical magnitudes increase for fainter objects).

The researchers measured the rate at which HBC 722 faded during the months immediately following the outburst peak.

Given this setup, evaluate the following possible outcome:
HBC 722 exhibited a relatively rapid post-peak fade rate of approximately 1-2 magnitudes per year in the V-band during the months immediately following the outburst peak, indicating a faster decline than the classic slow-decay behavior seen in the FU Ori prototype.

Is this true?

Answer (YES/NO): YES